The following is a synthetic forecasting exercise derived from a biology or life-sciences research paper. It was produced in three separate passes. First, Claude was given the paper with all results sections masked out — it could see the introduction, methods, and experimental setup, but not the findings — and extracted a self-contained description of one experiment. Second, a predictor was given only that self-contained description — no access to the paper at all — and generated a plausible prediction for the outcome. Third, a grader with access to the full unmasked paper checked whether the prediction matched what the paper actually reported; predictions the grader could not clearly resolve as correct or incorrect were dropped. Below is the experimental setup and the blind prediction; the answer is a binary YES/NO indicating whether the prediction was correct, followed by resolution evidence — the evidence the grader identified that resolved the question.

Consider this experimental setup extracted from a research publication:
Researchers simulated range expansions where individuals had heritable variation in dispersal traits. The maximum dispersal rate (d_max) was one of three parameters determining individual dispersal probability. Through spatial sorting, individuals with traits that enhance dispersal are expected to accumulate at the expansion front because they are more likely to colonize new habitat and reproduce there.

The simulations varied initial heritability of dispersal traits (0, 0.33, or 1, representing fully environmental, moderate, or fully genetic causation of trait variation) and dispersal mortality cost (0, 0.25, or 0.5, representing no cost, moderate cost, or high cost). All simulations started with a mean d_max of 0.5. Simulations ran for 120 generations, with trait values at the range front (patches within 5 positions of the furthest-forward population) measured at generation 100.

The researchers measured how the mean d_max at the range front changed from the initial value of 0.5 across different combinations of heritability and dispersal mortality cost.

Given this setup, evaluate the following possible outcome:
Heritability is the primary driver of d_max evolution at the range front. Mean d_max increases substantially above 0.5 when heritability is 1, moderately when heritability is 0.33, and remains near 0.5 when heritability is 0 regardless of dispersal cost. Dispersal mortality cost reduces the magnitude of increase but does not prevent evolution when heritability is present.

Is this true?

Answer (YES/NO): YES